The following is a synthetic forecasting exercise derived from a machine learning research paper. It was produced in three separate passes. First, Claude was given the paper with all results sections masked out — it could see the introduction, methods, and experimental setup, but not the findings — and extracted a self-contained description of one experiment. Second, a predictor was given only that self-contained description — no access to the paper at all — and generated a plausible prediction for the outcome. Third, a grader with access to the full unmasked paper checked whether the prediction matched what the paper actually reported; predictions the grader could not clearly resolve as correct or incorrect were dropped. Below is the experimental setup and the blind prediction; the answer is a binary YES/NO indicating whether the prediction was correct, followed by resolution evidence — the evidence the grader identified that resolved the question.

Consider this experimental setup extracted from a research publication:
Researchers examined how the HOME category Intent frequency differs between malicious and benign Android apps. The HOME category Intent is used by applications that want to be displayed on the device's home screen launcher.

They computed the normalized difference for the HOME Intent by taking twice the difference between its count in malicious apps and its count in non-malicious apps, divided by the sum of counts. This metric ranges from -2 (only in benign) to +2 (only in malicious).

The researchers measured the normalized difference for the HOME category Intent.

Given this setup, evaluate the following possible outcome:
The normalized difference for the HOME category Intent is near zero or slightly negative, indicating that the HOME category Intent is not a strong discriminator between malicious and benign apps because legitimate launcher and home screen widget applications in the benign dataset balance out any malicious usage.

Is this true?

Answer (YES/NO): NO